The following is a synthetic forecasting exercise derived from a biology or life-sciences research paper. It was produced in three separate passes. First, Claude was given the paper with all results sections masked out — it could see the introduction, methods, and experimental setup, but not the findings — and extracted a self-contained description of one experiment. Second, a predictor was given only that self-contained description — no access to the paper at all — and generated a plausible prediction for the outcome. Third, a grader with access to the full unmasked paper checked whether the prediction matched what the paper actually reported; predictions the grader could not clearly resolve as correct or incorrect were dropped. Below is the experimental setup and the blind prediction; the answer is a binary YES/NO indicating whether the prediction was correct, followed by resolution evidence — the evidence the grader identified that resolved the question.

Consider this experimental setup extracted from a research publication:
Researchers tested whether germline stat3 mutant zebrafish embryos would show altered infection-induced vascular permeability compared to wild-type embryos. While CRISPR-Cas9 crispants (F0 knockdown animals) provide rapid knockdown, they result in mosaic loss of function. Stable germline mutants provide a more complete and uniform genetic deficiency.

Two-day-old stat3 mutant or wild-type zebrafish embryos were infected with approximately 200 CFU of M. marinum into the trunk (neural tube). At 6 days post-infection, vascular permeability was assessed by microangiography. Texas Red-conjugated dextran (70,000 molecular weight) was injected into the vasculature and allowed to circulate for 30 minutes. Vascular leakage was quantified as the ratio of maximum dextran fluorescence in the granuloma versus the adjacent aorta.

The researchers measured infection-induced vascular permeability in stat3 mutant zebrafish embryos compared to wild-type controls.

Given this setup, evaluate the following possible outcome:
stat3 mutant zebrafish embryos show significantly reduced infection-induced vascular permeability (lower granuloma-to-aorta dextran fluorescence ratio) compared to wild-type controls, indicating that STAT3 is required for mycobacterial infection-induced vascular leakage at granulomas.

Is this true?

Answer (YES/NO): YES